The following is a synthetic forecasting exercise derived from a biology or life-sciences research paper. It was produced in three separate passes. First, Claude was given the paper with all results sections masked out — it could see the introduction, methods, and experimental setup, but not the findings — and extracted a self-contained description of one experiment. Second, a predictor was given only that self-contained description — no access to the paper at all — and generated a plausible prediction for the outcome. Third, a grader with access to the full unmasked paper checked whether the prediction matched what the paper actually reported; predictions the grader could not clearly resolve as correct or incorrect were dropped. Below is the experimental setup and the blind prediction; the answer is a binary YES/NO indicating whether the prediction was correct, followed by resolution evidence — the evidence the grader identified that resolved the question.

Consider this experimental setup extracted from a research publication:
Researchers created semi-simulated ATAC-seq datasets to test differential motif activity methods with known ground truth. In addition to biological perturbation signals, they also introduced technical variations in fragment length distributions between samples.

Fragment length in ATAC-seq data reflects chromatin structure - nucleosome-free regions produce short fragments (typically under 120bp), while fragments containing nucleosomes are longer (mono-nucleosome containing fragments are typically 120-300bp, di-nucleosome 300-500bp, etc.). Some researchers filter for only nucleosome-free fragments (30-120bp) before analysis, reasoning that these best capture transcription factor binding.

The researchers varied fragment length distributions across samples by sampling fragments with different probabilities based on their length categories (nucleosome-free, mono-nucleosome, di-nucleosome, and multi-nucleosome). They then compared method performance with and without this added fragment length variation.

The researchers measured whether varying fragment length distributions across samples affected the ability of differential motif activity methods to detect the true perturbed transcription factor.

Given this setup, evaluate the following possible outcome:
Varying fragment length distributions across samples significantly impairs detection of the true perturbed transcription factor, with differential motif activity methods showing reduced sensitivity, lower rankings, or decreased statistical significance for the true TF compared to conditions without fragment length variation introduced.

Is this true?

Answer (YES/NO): NO